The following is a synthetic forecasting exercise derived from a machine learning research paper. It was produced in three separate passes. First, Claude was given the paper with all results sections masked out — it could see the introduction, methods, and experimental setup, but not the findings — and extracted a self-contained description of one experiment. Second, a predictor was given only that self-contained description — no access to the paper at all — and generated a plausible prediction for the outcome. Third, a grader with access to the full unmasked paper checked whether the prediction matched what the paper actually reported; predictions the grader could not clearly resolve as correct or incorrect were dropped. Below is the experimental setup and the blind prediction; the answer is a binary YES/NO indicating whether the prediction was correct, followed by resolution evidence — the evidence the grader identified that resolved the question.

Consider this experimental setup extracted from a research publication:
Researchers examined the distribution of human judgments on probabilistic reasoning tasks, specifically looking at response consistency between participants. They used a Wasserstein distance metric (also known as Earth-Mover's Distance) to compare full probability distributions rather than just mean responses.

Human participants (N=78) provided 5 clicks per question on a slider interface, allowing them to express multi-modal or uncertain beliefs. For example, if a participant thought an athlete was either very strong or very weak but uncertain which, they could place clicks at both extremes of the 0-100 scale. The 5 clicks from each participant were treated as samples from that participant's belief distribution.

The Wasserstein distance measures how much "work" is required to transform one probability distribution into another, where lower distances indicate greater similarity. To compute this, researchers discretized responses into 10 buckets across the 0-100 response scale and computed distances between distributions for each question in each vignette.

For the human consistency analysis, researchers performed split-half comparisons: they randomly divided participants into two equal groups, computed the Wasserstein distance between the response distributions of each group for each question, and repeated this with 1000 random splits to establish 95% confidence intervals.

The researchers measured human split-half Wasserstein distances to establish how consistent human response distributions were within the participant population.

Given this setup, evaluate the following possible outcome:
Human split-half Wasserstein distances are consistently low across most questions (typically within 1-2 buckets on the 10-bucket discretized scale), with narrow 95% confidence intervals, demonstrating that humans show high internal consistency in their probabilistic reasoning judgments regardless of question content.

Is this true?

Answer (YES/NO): NO